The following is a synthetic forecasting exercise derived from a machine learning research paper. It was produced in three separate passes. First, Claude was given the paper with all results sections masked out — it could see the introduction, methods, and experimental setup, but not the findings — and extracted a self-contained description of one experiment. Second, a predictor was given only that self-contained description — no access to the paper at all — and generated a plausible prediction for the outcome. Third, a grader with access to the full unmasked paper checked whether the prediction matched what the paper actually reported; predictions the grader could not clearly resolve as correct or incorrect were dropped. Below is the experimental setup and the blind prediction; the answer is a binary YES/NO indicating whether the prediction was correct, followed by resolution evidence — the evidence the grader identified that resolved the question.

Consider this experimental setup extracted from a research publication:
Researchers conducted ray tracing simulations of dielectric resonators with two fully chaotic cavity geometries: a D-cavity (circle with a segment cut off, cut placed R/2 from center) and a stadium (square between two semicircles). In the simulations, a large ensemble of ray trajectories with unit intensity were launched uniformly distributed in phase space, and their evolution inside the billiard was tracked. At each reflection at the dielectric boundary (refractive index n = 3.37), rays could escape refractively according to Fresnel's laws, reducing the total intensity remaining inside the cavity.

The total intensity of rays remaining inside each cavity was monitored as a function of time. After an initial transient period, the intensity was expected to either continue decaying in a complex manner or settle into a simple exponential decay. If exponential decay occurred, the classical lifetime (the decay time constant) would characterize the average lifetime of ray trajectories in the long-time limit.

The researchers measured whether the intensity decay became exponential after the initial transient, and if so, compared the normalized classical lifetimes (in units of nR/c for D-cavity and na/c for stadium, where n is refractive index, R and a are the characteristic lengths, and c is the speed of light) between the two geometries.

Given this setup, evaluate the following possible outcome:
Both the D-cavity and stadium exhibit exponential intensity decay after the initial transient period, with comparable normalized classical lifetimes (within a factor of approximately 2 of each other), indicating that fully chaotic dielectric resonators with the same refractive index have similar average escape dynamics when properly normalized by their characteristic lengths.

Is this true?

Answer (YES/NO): YES